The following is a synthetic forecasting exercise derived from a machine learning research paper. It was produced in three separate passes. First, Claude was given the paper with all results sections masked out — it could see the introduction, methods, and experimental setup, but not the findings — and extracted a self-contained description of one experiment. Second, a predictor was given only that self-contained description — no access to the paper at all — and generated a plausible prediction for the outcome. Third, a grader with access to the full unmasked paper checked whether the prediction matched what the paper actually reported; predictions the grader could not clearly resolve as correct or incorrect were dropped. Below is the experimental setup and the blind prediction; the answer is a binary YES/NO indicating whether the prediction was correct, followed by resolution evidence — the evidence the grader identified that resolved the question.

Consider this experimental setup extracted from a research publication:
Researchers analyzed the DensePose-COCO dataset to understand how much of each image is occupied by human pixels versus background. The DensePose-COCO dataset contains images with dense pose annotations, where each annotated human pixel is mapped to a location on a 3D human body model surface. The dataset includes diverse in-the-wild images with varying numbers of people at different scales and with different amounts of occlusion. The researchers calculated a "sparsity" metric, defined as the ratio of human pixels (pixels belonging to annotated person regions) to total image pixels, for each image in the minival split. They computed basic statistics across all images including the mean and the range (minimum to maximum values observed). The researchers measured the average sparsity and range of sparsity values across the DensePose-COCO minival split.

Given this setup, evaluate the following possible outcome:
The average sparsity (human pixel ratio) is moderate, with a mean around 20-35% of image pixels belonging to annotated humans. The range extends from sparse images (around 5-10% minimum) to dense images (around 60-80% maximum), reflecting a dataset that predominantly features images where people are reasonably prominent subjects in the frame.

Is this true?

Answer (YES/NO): NO